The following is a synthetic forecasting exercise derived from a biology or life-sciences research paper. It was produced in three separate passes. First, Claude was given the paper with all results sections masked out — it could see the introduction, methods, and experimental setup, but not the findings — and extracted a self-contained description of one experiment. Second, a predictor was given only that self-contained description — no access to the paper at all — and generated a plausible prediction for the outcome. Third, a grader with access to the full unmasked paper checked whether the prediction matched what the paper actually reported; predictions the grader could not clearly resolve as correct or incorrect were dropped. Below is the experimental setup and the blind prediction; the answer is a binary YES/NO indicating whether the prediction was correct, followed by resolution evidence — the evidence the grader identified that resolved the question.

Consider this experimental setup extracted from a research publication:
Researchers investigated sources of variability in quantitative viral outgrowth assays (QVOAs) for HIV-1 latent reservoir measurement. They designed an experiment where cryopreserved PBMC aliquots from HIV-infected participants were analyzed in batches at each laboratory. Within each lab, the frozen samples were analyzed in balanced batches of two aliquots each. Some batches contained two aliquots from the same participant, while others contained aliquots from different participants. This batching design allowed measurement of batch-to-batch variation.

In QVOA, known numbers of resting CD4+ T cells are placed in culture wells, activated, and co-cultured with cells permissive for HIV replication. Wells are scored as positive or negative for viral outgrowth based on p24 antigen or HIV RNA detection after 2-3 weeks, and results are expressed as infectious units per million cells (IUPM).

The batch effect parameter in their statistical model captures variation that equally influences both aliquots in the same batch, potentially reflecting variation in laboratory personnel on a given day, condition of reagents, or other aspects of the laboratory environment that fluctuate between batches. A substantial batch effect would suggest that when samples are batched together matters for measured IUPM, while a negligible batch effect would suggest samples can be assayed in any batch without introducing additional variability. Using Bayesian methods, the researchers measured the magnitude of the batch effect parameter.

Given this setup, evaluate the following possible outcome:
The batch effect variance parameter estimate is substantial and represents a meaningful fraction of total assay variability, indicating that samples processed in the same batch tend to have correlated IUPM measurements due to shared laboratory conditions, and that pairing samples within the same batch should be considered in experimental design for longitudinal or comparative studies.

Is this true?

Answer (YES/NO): YES